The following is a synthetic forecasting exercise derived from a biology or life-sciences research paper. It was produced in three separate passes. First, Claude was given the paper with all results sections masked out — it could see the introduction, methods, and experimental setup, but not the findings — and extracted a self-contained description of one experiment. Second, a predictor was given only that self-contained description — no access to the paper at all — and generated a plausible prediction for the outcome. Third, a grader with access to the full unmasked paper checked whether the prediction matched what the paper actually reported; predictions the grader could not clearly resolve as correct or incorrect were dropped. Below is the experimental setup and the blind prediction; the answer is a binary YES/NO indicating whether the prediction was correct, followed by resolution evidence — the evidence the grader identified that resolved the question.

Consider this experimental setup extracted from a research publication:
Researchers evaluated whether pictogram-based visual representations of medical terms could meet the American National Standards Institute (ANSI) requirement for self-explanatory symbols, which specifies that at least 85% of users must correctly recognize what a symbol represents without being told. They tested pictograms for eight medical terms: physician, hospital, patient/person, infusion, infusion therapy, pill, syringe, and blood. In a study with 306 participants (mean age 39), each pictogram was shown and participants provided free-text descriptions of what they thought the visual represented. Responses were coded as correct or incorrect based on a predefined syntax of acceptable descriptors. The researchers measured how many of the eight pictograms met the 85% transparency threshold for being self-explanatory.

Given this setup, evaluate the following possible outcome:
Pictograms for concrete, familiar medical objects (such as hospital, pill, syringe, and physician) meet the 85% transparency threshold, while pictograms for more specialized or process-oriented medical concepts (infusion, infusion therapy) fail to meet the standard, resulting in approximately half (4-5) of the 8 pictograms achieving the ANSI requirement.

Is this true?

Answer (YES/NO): NO